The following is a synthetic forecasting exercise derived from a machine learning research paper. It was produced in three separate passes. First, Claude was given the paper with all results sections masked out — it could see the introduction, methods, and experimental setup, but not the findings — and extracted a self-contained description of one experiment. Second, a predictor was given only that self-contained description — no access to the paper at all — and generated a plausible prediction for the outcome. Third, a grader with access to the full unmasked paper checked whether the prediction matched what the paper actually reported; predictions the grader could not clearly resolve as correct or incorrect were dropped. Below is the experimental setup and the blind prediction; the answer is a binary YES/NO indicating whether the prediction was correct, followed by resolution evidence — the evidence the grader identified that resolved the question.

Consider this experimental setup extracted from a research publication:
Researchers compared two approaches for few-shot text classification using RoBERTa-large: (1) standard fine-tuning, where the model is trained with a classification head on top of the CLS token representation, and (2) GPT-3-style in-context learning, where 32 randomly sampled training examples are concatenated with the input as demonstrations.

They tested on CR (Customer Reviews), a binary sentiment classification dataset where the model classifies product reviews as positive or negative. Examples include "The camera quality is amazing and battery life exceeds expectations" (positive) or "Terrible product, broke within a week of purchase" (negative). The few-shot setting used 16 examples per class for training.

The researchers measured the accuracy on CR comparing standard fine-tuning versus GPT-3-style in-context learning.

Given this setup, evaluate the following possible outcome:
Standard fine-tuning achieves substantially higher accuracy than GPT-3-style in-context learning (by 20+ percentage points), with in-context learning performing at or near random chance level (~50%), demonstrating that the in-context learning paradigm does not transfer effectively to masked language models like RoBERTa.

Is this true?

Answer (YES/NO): NO